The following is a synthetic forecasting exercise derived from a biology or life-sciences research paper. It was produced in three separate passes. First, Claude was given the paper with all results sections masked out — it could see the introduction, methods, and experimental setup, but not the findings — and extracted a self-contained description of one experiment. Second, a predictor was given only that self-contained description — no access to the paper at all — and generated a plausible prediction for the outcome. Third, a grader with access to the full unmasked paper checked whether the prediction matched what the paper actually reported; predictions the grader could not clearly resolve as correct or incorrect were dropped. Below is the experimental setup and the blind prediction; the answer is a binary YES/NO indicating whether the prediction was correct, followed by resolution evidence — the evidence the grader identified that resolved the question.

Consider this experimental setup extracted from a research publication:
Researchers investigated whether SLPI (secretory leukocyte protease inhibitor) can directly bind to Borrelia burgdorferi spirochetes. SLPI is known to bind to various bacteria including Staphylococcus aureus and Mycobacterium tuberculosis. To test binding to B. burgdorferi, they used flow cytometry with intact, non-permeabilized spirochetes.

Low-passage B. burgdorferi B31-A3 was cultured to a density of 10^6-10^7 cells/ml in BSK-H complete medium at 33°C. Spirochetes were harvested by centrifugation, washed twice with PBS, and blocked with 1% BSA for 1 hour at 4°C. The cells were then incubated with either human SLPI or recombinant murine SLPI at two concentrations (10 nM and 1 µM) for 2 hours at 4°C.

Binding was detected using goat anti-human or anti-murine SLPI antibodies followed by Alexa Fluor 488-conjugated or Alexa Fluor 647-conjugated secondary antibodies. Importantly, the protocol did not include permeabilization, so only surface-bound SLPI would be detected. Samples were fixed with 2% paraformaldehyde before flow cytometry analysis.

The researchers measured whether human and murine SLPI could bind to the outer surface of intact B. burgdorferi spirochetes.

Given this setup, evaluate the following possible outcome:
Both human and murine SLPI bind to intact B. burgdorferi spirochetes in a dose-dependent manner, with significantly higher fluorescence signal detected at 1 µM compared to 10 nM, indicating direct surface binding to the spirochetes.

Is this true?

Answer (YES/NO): NO